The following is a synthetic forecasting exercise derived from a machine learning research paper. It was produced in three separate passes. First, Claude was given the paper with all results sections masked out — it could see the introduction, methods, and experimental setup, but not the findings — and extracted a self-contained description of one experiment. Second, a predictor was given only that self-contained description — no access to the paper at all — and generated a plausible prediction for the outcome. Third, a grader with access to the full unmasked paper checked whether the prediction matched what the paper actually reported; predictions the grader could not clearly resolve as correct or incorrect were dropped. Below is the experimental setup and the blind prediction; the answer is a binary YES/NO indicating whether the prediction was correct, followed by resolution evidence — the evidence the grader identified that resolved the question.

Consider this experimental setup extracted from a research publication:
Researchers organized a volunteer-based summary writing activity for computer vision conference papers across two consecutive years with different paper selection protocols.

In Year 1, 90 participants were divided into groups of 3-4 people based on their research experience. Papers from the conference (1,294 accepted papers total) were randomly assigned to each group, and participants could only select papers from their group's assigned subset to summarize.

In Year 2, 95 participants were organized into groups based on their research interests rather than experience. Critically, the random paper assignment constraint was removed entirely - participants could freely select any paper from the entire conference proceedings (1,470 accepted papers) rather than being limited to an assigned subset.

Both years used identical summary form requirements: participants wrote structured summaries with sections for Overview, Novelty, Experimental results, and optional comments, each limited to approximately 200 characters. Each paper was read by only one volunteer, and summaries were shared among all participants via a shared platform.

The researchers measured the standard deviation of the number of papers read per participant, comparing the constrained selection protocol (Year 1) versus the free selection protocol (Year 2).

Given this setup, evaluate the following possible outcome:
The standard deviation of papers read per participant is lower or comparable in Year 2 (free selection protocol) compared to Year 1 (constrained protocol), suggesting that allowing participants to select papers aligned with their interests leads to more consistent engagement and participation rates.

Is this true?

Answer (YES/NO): NO